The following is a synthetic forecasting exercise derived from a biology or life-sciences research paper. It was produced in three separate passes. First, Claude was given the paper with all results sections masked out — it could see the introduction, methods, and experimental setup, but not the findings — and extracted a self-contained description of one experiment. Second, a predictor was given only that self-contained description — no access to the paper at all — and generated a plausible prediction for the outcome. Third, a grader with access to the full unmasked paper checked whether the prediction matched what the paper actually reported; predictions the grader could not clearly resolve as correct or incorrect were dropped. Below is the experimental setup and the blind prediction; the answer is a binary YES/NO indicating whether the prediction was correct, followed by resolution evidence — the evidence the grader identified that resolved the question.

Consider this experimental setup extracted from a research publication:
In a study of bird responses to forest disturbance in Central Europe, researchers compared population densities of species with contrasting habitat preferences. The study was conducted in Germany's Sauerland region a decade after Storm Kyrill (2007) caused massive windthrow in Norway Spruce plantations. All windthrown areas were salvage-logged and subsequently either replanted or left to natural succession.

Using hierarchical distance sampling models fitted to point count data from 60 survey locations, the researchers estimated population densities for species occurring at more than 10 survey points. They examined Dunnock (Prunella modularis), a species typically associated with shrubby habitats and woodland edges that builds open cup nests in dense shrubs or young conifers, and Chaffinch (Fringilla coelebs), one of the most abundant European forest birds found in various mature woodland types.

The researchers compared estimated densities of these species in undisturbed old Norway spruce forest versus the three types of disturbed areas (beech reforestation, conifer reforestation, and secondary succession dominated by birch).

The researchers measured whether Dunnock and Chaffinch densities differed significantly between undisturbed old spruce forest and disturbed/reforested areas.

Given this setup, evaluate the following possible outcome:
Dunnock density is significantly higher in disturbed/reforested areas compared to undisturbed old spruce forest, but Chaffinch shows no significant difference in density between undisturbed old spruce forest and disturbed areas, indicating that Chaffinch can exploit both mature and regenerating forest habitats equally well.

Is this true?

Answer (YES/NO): NO